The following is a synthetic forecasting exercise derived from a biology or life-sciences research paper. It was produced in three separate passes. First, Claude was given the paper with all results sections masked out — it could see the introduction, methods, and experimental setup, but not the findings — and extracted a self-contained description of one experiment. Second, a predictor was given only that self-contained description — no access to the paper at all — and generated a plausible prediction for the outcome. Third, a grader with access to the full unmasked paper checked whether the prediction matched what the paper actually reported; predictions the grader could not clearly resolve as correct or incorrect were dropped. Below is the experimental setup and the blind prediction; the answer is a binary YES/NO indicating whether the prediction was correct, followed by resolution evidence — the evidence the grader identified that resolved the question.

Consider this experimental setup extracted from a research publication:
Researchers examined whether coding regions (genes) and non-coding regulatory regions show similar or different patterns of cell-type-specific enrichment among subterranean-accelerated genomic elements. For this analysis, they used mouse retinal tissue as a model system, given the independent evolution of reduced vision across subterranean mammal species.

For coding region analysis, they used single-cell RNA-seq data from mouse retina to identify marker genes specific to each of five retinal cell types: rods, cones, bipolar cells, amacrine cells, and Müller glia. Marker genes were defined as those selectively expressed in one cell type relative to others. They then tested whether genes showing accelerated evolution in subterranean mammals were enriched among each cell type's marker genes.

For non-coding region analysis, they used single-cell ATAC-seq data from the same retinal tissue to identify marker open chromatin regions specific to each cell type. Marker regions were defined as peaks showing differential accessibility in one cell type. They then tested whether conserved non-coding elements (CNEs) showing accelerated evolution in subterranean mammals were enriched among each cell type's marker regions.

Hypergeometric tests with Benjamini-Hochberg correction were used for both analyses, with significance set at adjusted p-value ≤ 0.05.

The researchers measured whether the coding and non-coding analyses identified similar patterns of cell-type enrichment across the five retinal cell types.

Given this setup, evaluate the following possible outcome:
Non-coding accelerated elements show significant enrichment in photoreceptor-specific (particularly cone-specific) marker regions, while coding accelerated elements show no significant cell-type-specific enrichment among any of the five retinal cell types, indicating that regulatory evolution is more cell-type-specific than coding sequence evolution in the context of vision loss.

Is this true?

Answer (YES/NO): NO